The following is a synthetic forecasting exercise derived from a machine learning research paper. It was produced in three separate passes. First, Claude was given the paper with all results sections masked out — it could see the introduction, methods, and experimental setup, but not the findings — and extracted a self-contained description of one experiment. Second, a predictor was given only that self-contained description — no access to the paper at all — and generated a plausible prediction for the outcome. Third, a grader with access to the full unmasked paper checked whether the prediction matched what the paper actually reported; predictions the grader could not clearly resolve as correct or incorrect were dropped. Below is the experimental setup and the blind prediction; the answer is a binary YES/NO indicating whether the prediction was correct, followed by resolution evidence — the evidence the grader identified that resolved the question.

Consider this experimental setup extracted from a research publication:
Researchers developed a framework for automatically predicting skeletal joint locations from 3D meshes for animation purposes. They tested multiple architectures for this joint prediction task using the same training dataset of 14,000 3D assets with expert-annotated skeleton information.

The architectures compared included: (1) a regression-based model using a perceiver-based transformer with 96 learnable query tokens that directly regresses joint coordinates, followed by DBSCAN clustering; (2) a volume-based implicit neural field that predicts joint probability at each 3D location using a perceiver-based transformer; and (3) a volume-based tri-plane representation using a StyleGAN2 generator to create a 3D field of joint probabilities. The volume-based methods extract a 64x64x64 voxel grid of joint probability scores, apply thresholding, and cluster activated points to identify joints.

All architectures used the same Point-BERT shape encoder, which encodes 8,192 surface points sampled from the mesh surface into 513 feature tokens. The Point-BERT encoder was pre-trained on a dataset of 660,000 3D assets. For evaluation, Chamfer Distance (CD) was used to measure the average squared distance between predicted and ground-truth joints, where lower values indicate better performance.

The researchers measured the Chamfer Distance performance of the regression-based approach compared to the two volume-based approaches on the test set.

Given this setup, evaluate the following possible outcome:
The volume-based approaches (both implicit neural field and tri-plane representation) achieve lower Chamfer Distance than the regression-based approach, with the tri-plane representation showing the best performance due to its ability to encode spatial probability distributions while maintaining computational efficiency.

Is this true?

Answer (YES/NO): NO